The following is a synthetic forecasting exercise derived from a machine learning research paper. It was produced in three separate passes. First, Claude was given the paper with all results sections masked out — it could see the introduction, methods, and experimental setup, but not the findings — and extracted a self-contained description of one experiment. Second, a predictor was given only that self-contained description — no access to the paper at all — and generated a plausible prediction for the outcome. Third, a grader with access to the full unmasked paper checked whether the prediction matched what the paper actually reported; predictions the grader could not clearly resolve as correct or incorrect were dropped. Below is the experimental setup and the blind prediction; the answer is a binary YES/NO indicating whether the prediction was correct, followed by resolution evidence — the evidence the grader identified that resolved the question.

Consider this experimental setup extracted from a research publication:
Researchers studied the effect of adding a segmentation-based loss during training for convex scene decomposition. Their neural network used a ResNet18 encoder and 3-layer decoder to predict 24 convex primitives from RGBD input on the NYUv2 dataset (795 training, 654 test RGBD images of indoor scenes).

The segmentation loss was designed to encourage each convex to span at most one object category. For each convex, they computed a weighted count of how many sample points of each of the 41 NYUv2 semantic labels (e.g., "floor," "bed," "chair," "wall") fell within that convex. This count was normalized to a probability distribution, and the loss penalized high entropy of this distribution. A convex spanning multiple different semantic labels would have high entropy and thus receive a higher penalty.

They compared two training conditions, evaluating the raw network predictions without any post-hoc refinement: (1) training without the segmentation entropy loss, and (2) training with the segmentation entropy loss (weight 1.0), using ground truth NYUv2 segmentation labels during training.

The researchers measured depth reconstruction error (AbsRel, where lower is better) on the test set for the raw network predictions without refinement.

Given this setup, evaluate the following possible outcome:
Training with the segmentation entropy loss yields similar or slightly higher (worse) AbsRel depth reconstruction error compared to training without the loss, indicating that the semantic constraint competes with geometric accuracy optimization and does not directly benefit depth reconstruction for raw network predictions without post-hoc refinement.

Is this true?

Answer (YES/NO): NO